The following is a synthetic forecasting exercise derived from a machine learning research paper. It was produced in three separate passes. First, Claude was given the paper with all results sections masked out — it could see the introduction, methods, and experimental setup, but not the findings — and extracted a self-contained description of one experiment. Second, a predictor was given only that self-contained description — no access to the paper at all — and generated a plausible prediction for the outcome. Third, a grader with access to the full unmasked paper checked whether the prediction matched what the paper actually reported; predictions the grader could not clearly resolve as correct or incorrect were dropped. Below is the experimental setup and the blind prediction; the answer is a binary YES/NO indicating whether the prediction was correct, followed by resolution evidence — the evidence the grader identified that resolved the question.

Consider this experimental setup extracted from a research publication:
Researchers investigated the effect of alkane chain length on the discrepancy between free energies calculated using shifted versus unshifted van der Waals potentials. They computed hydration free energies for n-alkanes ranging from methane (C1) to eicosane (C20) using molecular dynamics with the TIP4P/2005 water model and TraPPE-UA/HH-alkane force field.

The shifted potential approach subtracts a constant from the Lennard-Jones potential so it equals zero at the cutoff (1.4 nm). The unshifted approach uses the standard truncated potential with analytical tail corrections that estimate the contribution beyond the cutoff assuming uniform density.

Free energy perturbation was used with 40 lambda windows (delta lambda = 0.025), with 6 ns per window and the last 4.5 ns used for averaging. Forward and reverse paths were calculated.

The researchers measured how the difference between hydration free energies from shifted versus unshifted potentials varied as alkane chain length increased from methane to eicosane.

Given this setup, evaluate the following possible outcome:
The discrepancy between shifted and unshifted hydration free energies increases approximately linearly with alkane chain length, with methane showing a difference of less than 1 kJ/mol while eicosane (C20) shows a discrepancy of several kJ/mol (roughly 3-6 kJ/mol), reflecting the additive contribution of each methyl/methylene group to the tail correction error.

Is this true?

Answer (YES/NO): NO